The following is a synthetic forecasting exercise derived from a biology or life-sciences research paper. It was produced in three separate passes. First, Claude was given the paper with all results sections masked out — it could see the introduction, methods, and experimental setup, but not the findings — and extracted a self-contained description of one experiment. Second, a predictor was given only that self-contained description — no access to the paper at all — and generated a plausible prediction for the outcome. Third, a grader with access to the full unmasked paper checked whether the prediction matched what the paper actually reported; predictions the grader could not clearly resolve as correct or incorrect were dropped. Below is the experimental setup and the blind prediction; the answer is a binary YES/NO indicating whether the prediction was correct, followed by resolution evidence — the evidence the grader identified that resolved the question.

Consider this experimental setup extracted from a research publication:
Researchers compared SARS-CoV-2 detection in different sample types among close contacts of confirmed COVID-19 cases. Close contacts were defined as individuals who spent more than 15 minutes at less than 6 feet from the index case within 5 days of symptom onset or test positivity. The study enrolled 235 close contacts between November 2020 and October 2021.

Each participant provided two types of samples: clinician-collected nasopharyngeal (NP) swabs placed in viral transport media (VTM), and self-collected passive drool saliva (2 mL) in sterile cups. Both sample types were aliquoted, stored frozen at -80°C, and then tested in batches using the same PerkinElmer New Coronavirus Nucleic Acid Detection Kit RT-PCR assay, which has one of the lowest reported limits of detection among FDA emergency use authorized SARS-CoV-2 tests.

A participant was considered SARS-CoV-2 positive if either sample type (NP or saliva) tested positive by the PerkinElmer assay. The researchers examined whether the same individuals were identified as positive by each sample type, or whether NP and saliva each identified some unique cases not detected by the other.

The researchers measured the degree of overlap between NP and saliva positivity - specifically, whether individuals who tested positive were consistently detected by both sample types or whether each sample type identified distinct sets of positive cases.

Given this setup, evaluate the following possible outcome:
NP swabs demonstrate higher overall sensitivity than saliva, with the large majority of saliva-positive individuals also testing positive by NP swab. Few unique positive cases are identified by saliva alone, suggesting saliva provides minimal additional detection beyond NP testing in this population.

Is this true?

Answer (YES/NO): NO